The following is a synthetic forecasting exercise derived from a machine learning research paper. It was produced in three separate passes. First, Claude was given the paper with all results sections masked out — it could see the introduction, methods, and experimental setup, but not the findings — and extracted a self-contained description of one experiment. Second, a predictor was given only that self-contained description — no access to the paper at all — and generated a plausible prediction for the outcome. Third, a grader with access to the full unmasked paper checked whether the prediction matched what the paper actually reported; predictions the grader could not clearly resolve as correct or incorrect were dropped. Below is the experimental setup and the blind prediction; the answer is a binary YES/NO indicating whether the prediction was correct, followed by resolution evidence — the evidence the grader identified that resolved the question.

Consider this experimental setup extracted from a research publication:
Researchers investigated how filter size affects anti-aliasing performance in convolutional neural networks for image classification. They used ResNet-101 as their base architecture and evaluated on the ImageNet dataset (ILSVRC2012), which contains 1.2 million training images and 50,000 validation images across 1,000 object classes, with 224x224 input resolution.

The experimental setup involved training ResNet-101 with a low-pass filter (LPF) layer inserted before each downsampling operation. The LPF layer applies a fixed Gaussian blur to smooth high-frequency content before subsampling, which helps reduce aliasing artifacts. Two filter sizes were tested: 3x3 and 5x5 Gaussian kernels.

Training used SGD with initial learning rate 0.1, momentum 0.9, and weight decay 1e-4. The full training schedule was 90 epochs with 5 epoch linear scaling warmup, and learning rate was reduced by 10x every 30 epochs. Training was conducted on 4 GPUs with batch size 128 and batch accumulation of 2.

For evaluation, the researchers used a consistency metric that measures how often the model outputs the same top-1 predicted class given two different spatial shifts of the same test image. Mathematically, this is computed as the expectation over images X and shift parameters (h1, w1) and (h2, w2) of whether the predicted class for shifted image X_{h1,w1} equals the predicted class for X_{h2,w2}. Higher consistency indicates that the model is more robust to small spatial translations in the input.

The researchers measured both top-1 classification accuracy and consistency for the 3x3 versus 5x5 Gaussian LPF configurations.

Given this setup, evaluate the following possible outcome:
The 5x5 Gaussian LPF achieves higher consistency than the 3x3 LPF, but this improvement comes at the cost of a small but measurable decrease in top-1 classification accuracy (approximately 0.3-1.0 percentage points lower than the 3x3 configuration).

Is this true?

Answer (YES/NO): YES